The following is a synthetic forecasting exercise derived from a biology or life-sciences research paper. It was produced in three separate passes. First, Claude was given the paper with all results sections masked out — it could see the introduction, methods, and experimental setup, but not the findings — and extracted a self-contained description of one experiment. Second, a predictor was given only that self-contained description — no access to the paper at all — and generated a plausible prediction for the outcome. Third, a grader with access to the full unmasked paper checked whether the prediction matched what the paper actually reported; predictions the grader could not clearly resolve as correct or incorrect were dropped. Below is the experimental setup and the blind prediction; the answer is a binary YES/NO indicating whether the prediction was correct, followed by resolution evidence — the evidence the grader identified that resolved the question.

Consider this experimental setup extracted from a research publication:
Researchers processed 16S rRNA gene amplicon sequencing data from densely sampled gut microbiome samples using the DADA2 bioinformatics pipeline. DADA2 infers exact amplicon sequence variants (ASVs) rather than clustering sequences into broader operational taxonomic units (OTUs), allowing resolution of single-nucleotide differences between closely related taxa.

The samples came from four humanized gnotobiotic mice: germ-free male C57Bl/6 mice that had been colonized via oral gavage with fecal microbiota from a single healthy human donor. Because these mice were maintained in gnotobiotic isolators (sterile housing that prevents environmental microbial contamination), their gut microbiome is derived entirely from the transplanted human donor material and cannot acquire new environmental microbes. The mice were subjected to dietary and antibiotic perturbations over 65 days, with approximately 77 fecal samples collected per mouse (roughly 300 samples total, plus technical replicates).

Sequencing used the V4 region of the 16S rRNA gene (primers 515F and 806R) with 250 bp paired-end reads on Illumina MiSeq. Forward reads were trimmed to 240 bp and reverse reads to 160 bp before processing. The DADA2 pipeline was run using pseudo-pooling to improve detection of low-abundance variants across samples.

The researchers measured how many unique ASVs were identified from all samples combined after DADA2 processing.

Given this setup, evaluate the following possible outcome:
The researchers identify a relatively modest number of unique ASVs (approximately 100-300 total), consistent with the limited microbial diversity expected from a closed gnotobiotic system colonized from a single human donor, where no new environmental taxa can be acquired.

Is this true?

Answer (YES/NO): NO